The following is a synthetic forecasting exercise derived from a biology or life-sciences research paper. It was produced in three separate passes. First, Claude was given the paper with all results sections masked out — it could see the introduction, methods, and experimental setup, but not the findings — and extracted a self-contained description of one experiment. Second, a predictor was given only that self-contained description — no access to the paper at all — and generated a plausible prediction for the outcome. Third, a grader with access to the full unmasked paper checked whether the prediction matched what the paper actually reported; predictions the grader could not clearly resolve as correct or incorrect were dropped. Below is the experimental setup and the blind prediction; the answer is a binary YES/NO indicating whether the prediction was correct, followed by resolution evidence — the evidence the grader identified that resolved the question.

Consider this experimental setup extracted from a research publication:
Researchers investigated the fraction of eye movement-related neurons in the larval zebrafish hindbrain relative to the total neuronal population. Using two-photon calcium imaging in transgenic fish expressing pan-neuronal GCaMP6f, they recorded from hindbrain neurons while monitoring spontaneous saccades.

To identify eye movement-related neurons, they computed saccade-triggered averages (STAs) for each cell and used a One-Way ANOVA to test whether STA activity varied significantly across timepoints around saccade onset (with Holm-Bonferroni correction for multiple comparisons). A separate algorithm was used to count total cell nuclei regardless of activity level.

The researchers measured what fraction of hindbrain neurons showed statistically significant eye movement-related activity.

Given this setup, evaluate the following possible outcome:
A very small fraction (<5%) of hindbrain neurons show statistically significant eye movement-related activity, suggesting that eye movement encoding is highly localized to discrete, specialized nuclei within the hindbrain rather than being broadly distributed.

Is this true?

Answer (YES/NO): NO